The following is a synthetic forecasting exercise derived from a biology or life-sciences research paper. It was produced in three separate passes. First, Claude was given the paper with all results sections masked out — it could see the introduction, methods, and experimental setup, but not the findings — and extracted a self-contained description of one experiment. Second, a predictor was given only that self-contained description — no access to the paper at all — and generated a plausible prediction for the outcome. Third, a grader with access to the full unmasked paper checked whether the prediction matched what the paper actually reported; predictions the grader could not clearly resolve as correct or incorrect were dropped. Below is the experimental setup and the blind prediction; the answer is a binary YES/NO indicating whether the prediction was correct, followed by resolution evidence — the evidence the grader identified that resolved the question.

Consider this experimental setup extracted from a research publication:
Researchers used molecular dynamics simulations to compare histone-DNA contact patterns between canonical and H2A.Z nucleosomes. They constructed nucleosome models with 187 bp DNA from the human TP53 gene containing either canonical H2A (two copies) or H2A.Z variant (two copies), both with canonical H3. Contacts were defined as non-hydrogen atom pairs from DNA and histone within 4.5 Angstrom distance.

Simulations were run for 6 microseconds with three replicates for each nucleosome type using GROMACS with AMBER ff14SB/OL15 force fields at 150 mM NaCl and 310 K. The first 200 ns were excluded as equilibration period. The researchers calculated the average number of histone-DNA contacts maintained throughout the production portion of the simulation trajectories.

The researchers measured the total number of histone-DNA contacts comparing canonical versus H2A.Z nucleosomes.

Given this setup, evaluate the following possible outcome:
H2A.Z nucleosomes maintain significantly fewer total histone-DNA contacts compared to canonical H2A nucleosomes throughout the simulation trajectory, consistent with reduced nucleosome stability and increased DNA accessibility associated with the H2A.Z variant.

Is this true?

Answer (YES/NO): YES